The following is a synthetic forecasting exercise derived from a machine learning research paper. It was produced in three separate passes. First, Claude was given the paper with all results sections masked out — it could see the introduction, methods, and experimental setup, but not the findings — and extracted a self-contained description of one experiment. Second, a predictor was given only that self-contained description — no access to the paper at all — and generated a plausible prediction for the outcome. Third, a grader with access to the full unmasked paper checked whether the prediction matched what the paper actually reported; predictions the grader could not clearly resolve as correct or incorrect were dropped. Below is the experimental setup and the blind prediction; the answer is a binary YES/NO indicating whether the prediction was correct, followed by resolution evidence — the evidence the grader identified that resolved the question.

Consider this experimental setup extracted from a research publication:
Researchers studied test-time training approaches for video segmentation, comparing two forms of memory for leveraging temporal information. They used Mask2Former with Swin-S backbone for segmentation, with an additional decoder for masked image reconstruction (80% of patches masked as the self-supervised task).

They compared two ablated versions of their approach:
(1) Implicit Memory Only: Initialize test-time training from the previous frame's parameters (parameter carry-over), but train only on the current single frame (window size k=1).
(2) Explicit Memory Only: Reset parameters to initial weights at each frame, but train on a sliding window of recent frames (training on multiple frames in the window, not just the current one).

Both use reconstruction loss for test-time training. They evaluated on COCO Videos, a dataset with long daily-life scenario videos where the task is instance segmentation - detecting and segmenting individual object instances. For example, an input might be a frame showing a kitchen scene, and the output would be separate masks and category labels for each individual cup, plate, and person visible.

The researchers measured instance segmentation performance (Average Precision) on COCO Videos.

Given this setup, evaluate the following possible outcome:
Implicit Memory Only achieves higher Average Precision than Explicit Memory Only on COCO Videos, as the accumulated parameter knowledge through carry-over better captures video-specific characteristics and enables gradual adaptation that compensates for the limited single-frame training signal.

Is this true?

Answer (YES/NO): YES